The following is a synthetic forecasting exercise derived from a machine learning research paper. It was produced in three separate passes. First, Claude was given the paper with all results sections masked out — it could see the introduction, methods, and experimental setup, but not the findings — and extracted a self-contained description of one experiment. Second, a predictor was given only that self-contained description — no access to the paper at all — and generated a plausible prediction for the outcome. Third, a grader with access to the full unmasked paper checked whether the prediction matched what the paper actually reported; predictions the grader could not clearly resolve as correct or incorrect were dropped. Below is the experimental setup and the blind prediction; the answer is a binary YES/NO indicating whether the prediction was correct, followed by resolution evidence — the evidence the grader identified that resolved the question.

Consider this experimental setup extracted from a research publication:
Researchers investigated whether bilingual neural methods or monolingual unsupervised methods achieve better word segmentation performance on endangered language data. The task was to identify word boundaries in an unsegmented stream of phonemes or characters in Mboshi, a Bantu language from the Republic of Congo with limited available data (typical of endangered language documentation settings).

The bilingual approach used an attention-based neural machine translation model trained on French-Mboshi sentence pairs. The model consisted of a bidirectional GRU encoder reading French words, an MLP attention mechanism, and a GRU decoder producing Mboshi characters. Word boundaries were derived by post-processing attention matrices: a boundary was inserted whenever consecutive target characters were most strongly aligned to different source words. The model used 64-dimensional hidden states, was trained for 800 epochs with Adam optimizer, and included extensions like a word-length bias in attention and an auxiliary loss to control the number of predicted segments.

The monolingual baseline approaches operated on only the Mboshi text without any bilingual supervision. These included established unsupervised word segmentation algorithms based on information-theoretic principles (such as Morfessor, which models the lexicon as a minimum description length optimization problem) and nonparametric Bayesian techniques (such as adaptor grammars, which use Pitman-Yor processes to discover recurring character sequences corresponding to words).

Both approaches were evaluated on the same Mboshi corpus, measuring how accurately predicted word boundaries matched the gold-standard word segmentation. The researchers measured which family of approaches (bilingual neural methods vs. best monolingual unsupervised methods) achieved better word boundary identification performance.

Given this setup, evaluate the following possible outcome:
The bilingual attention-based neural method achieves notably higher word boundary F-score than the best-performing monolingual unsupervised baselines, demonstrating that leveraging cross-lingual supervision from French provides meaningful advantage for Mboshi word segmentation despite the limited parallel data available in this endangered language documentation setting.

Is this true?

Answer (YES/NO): NO